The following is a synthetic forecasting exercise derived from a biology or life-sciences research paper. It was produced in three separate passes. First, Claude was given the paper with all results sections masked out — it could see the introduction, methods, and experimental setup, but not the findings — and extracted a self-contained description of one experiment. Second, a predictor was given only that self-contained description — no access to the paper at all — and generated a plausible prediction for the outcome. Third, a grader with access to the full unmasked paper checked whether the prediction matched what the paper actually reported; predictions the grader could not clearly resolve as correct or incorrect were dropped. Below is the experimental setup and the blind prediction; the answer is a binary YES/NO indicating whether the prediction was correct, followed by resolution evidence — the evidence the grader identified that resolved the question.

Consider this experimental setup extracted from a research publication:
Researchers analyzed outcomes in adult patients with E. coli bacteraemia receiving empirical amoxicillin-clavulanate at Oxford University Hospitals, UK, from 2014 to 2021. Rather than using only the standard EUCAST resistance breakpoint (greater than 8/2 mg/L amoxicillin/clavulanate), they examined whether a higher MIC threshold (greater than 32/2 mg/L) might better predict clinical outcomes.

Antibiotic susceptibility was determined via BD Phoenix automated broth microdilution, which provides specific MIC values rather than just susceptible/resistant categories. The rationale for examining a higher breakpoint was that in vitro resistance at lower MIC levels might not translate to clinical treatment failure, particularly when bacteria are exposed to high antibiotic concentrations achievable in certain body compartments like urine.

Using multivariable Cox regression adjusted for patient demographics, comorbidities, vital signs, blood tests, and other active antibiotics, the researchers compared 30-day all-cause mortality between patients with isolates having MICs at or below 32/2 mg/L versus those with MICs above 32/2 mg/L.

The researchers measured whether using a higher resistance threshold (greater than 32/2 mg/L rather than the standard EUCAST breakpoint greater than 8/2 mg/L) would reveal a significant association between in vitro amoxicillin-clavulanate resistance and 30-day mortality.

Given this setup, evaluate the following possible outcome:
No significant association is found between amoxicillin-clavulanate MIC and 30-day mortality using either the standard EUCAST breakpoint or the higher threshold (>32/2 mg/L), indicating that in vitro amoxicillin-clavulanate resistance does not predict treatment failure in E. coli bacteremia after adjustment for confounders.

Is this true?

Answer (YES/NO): NO